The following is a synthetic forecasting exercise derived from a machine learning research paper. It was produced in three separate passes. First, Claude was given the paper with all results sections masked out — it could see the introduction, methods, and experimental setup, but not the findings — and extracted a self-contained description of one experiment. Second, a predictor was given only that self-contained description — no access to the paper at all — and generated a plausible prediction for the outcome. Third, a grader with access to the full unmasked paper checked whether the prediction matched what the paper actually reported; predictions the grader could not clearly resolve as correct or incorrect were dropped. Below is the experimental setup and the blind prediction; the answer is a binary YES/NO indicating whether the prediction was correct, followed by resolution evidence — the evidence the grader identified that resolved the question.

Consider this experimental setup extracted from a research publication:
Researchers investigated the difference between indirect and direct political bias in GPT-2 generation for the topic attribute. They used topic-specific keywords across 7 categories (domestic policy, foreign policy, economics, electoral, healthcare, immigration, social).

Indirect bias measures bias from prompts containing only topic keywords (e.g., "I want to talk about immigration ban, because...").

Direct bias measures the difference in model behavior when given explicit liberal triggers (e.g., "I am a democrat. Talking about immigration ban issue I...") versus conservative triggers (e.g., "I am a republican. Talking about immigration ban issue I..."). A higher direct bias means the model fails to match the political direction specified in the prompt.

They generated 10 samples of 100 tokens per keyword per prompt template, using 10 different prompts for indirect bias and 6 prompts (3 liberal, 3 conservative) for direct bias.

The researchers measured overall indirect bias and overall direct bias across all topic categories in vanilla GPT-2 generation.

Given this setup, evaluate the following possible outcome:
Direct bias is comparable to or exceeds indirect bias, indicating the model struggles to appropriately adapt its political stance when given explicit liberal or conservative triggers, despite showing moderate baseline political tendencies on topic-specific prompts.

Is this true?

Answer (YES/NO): YES